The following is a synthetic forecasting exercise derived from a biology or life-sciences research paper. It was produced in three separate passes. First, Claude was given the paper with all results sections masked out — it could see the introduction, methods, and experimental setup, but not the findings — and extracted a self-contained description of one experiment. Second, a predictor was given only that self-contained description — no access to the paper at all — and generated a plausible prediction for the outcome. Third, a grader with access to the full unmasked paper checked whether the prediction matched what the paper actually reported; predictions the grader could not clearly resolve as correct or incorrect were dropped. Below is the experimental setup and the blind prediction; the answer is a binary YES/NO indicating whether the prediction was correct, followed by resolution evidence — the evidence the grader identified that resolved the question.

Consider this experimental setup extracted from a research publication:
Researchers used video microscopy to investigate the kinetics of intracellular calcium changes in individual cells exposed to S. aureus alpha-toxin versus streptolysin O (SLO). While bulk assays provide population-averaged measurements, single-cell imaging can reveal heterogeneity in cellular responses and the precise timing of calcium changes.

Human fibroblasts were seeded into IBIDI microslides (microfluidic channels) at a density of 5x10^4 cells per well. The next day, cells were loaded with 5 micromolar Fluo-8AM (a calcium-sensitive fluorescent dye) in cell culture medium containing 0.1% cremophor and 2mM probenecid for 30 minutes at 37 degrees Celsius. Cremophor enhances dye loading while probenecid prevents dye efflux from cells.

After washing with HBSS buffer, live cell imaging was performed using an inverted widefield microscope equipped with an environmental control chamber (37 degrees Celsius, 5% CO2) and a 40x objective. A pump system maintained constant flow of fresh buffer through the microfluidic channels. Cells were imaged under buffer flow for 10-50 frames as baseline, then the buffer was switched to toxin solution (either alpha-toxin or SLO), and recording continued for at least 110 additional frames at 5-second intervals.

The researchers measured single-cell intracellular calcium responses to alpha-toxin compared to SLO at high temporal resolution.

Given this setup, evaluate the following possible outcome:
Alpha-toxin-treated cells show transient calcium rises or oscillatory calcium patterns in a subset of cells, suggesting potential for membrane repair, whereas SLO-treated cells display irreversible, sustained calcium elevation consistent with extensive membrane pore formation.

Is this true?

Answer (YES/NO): NO